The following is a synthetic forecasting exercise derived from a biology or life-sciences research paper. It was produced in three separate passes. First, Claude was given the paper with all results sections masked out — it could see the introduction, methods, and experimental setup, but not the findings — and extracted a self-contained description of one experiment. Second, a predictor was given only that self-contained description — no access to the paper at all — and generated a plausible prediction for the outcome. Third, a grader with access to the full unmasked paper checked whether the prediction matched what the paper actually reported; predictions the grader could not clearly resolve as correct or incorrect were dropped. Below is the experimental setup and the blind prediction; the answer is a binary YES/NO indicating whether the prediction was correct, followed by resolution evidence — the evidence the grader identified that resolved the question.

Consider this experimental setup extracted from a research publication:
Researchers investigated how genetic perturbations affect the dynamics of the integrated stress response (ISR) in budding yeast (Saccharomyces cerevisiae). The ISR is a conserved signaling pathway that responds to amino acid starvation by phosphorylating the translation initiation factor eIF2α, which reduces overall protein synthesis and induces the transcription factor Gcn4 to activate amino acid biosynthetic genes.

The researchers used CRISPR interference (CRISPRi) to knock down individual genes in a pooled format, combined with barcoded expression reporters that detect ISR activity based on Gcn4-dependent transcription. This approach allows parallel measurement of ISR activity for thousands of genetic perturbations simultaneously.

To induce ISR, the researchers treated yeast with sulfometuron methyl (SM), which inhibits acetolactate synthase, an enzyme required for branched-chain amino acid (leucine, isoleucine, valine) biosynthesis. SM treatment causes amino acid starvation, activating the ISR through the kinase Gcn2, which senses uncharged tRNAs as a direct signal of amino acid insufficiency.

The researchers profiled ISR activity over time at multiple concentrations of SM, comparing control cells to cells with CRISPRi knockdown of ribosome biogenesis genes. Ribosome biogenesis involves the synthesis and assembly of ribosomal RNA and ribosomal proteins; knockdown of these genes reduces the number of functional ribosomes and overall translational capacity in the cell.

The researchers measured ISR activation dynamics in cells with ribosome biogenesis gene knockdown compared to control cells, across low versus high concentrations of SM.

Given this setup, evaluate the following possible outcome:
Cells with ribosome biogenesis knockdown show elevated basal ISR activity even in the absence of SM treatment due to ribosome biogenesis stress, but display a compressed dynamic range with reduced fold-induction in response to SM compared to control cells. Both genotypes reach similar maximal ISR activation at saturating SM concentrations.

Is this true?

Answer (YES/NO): NO